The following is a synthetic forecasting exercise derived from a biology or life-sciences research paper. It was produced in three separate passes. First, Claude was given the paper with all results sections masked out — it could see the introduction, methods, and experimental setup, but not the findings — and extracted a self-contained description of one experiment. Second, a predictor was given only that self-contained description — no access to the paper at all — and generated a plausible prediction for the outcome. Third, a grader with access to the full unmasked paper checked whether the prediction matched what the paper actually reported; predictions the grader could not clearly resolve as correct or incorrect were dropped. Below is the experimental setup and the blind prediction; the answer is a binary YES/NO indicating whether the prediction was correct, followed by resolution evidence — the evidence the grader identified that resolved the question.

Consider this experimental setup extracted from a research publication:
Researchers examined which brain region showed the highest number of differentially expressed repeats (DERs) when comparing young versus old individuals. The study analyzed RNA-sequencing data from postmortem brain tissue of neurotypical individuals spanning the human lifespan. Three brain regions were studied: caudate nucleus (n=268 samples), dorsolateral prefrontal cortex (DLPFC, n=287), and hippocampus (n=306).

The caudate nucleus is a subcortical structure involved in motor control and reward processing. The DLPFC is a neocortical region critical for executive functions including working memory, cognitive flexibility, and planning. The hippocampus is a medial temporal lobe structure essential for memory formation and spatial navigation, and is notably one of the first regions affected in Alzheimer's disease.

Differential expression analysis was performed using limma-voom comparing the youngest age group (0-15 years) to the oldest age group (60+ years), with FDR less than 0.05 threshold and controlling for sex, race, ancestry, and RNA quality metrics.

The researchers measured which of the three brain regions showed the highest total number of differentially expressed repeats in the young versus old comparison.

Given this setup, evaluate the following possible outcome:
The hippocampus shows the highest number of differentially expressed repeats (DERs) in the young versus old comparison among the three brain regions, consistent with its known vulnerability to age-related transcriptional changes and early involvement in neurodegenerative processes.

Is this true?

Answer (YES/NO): YES